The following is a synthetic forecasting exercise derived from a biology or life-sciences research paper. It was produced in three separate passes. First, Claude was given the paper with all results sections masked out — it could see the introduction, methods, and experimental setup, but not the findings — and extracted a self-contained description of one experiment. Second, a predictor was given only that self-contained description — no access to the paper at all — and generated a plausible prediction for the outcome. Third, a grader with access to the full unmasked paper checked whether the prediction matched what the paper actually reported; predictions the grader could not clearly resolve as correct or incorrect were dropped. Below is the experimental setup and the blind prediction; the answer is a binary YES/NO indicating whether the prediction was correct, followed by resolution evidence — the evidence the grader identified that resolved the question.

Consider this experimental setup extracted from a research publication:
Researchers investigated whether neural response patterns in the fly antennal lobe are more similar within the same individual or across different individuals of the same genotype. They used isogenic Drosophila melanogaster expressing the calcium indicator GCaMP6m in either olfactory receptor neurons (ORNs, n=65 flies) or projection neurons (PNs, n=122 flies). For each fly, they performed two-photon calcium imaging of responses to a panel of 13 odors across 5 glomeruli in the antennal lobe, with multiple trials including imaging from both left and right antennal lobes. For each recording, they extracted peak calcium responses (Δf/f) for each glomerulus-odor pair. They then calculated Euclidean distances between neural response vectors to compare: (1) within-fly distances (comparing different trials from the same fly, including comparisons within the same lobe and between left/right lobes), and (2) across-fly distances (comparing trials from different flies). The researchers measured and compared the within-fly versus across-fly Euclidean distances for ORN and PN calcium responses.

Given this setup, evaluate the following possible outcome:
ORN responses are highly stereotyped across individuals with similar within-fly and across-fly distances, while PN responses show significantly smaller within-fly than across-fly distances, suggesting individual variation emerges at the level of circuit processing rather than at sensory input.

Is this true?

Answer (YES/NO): NO